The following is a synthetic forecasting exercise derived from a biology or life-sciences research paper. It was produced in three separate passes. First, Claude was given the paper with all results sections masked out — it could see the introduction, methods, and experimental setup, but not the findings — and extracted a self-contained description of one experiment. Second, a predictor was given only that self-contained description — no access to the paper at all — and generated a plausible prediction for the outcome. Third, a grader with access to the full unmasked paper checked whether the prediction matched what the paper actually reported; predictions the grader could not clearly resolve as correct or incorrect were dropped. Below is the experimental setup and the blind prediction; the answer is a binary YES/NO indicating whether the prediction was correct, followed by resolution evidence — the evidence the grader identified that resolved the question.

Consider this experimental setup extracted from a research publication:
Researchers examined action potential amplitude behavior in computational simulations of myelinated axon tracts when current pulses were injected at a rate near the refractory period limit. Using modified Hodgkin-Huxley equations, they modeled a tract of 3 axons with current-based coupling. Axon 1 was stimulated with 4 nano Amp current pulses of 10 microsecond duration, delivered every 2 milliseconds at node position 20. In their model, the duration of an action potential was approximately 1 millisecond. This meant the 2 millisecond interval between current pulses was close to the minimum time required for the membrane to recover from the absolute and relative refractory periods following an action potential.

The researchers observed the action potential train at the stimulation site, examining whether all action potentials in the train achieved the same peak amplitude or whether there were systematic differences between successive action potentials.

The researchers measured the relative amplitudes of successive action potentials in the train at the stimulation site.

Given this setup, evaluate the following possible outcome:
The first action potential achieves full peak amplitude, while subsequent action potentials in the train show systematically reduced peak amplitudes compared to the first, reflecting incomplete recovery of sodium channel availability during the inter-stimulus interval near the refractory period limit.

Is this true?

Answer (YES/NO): YES